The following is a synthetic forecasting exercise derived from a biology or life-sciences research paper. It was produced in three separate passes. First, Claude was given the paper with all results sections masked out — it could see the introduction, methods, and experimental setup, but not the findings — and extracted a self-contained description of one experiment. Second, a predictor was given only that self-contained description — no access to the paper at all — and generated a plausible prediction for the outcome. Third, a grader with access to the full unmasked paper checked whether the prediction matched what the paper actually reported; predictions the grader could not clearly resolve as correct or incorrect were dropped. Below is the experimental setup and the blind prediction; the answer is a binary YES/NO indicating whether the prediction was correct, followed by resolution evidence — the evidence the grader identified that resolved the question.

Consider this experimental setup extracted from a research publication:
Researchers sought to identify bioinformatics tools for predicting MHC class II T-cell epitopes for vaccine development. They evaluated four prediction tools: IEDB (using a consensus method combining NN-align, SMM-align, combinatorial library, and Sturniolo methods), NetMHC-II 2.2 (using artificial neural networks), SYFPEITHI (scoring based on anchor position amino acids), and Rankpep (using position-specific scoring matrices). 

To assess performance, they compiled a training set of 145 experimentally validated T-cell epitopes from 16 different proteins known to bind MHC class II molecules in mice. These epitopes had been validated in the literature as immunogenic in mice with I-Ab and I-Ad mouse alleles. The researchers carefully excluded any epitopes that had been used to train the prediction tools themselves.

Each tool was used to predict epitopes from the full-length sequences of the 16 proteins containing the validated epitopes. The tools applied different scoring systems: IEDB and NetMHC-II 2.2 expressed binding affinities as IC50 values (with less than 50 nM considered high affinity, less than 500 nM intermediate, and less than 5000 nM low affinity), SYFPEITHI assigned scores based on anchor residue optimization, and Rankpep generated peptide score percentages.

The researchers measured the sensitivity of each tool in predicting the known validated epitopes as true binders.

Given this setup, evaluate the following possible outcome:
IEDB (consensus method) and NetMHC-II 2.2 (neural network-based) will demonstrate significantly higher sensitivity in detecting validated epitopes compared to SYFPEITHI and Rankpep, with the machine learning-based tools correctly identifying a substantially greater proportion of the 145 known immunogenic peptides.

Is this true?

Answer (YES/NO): YES